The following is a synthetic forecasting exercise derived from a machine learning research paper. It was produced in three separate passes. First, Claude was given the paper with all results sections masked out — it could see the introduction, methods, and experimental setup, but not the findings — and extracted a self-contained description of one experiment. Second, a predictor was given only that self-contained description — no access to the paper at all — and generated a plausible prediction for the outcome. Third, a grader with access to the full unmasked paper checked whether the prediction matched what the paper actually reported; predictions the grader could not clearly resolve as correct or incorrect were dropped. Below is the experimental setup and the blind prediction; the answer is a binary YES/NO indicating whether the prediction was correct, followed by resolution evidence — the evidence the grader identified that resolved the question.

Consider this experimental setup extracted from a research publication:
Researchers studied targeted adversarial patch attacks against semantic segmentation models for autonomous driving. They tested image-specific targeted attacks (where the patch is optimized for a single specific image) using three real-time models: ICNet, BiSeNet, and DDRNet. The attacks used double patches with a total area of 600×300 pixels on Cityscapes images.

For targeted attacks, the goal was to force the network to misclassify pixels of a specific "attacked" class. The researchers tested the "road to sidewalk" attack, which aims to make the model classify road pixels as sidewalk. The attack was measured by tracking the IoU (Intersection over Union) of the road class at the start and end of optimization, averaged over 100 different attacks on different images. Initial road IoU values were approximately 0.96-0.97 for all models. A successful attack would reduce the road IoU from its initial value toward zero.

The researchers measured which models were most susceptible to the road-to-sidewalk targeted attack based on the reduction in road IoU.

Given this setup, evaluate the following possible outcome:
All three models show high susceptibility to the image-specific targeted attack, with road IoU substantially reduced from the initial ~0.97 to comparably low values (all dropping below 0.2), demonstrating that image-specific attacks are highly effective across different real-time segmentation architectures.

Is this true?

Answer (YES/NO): NO